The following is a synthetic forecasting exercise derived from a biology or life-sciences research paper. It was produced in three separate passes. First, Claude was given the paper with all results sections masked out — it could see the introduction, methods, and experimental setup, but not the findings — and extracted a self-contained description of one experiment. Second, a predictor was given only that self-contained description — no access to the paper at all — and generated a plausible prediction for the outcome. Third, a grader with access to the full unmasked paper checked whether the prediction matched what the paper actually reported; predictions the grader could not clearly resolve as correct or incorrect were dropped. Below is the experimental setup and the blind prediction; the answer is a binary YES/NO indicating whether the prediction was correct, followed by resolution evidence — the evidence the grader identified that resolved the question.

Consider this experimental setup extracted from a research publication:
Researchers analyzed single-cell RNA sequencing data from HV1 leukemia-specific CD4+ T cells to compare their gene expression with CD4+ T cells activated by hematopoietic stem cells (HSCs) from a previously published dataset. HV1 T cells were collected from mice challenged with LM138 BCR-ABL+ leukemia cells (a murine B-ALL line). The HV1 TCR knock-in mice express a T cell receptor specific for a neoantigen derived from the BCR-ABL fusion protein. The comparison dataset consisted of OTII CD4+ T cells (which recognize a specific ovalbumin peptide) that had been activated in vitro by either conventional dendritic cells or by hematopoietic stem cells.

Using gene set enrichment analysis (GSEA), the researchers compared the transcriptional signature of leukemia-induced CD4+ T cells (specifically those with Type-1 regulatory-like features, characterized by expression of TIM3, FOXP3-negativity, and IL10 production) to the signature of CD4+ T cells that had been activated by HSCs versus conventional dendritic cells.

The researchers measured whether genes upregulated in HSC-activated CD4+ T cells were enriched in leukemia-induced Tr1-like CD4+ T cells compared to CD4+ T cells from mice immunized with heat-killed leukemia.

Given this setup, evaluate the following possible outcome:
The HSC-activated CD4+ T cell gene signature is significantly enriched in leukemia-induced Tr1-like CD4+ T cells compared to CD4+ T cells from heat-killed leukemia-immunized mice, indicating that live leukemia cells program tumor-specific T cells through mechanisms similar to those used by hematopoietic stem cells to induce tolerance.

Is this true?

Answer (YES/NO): YES